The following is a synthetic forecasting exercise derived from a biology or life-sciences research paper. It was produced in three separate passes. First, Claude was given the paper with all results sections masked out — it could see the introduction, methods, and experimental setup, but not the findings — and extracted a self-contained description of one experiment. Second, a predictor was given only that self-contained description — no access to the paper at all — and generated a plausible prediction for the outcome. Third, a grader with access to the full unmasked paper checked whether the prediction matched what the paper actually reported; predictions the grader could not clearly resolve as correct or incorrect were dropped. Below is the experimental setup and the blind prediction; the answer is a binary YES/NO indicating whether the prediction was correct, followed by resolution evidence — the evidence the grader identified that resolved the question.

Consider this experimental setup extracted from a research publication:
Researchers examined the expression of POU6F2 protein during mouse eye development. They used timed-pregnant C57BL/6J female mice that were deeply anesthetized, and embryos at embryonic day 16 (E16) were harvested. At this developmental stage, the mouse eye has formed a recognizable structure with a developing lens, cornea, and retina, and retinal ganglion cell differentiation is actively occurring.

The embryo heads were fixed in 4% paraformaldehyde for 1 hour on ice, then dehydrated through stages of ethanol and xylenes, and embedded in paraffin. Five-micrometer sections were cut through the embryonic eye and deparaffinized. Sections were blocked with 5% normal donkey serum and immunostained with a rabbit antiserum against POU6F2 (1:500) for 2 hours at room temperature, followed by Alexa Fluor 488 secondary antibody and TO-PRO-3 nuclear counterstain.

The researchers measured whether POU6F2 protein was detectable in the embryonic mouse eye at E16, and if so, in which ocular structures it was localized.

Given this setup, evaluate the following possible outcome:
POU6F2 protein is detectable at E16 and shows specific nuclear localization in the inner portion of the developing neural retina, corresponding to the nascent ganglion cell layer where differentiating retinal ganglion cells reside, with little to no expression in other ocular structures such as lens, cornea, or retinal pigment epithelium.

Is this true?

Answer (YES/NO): NO